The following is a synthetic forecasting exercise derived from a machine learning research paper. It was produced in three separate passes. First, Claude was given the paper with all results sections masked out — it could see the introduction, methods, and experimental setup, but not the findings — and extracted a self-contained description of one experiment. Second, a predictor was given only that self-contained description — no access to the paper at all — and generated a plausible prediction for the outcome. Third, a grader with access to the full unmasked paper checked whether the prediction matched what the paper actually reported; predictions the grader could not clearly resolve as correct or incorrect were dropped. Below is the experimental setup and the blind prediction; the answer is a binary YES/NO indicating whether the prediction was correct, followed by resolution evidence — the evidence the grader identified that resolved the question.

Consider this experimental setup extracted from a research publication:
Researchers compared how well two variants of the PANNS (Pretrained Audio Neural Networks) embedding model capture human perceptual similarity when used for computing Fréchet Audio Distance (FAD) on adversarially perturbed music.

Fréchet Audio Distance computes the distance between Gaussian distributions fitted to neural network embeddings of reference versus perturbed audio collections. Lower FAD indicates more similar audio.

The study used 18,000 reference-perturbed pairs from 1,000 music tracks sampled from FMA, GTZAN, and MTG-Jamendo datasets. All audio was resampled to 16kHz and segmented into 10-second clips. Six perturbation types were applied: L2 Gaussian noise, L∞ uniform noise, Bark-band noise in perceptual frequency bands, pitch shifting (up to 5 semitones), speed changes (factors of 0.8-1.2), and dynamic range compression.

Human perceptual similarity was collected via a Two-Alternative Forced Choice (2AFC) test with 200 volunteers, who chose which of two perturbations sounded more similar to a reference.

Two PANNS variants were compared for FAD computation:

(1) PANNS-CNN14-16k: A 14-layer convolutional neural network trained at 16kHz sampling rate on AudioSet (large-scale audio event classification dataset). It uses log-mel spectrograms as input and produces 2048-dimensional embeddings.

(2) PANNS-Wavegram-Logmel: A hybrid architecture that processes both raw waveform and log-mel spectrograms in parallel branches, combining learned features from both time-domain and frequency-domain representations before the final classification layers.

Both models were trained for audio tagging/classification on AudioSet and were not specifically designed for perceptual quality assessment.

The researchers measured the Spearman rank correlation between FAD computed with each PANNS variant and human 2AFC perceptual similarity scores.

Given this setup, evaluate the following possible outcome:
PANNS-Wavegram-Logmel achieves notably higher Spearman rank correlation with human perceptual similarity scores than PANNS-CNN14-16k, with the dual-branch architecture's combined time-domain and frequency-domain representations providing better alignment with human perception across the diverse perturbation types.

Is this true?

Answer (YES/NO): NO